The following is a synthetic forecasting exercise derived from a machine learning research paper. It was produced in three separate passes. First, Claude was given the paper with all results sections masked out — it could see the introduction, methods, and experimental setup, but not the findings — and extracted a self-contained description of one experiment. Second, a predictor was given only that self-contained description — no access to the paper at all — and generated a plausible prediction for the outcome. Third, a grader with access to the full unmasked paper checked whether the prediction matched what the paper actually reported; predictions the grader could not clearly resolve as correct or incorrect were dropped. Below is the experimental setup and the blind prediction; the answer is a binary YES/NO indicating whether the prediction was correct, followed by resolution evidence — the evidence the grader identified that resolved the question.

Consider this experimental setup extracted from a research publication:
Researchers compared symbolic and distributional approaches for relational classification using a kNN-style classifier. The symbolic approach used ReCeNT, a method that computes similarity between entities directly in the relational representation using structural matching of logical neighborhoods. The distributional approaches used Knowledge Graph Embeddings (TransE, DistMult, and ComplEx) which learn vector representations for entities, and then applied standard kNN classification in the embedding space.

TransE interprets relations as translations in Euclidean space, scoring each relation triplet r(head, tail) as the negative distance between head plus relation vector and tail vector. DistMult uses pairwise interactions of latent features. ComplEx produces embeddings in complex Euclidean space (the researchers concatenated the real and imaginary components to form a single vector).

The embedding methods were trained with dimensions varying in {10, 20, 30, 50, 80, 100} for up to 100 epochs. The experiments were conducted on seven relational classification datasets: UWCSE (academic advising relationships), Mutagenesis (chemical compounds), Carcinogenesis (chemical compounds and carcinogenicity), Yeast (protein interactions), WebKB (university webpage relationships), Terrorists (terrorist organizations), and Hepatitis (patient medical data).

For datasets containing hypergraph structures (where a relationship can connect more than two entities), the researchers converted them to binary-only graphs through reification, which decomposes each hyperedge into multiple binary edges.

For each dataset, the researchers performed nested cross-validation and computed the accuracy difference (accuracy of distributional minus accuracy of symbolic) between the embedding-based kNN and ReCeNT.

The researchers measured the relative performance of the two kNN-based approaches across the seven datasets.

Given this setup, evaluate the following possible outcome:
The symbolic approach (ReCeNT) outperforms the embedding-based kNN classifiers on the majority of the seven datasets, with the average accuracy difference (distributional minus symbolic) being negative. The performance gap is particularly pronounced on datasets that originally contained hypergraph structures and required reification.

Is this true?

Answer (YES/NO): NO